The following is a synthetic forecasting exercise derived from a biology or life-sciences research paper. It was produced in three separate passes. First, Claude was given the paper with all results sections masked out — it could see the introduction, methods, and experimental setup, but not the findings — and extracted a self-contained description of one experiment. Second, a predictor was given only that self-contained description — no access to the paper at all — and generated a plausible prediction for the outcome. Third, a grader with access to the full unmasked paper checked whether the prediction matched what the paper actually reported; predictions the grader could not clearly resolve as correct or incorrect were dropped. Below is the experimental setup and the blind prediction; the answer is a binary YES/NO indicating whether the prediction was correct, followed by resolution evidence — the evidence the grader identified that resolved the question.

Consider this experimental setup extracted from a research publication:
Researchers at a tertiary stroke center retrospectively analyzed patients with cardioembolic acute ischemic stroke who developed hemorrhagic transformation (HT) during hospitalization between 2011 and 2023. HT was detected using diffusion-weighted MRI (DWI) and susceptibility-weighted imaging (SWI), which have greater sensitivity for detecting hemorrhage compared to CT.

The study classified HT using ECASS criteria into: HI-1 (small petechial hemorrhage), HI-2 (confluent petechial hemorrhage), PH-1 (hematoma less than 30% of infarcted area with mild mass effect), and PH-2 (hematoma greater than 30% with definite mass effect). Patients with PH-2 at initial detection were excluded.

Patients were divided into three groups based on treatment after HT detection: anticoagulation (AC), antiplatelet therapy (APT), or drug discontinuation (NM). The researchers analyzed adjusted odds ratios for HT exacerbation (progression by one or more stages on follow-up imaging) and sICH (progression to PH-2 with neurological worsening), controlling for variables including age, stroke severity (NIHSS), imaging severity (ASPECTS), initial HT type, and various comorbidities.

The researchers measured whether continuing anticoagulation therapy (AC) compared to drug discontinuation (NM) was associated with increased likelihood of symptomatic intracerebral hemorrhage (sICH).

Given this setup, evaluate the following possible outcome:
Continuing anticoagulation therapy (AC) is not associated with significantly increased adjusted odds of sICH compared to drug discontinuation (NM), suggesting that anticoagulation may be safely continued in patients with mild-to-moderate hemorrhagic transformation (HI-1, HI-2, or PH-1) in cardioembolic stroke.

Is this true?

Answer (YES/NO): YES